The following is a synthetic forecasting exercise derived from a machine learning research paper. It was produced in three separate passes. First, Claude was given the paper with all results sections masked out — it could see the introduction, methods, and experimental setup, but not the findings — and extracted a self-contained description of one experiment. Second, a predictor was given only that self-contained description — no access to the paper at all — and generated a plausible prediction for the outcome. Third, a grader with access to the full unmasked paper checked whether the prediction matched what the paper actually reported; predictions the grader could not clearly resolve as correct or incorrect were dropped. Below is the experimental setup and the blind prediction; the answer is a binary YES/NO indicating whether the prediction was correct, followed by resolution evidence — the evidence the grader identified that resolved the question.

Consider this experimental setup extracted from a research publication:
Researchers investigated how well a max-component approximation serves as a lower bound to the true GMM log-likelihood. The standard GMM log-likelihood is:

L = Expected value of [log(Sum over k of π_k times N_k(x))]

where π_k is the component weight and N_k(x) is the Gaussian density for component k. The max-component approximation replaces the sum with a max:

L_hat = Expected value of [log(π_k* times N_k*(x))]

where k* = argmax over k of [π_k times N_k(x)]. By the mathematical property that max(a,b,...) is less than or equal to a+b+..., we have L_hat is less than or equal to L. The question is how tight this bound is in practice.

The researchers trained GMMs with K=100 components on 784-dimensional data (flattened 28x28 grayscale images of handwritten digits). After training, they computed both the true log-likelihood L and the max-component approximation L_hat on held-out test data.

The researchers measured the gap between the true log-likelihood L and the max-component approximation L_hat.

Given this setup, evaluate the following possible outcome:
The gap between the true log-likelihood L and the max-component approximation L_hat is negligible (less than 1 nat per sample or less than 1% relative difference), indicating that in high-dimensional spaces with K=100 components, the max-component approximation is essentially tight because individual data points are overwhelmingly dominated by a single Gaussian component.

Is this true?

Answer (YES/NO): YES